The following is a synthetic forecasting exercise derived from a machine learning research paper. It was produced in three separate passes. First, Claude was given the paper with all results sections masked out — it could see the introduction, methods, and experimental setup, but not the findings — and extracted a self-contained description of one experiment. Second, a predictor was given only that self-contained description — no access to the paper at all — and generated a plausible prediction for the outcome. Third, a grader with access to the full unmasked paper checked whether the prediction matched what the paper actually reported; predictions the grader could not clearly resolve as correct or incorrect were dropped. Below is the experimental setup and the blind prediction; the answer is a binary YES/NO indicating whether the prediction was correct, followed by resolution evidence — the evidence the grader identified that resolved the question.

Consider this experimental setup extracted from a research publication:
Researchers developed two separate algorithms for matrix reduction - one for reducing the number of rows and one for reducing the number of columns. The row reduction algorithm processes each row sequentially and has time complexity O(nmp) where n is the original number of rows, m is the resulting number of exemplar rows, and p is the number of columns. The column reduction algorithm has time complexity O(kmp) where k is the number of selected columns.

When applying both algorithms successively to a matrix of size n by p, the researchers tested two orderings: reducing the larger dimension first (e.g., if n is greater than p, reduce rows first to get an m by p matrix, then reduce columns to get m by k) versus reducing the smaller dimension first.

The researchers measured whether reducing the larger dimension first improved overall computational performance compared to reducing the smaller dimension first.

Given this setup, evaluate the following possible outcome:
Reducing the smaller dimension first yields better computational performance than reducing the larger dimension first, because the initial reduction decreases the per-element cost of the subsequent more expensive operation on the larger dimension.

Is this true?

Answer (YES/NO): NO